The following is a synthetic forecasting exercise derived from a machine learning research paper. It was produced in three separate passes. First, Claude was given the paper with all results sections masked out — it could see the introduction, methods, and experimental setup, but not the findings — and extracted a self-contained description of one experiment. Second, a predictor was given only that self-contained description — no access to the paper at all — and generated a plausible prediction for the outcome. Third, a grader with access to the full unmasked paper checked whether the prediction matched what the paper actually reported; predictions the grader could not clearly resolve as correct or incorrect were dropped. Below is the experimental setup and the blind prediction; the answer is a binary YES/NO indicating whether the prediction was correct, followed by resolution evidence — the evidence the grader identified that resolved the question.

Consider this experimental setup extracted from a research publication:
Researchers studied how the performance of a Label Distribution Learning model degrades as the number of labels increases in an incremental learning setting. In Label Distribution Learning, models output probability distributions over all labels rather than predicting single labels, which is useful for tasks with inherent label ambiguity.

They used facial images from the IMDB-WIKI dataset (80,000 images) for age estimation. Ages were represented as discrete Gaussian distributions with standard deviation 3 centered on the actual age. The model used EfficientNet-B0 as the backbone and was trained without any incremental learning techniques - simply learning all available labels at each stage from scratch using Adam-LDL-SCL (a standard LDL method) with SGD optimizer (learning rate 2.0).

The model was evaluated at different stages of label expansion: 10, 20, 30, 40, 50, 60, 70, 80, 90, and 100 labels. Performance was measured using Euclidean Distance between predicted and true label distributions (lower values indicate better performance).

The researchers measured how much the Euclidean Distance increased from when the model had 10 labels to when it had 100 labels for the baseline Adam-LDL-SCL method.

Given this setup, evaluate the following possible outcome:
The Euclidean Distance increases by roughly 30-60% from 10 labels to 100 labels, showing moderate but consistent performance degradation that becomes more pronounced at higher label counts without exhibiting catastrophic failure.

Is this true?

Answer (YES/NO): NO